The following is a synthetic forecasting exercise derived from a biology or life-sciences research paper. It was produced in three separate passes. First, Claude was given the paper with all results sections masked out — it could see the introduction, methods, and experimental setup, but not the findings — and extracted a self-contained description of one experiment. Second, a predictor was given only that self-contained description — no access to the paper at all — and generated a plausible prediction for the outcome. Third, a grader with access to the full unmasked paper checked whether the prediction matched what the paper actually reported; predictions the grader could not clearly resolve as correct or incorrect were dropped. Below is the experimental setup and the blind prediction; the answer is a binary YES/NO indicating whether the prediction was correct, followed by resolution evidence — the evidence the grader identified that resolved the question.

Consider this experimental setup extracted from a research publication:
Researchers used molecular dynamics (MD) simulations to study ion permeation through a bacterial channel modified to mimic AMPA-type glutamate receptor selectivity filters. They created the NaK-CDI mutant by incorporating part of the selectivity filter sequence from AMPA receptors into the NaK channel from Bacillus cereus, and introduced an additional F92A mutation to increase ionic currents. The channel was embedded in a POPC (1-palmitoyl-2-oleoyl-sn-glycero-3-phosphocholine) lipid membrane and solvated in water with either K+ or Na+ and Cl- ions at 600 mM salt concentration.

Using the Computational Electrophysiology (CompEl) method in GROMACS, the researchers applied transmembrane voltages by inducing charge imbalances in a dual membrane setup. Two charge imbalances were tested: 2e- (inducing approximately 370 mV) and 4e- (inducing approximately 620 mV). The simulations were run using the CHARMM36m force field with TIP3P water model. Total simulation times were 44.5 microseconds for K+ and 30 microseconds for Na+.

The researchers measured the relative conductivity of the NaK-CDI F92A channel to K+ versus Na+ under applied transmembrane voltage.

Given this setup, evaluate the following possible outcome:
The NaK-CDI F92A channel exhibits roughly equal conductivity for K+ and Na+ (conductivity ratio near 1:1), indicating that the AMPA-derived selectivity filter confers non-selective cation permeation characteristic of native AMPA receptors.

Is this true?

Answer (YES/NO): NO